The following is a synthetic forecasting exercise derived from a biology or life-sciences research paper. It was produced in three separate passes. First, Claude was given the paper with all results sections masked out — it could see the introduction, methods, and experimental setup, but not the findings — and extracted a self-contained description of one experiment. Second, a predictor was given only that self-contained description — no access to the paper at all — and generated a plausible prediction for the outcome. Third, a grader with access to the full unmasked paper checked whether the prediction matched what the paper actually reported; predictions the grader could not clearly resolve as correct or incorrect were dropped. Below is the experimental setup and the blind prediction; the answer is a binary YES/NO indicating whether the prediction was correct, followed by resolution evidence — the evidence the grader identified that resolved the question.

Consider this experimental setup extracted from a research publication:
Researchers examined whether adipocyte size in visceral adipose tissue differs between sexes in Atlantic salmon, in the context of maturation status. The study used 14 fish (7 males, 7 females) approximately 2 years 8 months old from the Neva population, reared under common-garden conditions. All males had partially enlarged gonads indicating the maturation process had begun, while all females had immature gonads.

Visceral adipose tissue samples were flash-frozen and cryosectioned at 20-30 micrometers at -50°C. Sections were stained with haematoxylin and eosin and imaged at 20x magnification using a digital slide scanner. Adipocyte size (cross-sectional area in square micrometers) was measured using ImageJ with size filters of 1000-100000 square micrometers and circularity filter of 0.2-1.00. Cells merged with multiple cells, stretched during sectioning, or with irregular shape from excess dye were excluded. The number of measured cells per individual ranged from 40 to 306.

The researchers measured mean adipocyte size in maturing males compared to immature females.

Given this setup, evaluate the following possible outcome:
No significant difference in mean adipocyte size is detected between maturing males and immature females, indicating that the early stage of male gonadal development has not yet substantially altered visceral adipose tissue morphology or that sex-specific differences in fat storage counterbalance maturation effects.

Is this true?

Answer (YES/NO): YES